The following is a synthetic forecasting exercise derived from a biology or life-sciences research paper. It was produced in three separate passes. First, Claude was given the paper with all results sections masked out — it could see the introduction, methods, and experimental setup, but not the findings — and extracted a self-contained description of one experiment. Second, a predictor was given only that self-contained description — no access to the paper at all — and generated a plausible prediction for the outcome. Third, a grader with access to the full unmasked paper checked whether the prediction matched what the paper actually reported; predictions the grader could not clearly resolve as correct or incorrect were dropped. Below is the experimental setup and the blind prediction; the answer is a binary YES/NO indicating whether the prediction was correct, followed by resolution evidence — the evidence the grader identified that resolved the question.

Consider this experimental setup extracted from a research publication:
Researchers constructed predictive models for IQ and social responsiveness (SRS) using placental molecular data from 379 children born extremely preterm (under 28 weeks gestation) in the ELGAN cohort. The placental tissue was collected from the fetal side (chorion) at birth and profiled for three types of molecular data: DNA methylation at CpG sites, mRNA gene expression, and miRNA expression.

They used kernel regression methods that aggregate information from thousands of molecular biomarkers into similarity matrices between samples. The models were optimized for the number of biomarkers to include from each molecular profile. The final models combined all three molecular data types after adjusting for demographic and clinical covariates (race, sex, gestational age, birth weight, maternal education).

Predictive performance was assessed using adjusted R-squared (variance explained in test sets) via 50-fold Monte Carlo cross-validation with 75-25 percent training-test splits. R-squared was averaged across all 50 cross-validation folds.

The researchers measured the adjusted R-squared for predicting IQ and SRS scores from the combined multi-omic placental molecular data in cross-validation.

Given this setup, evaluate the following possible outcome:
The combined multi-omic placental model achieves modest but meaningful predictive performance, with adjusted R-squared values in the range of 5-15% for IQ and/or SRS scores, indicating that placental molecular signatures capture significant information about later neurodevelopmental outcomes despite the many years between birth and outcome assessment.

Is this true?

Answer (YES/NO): YES